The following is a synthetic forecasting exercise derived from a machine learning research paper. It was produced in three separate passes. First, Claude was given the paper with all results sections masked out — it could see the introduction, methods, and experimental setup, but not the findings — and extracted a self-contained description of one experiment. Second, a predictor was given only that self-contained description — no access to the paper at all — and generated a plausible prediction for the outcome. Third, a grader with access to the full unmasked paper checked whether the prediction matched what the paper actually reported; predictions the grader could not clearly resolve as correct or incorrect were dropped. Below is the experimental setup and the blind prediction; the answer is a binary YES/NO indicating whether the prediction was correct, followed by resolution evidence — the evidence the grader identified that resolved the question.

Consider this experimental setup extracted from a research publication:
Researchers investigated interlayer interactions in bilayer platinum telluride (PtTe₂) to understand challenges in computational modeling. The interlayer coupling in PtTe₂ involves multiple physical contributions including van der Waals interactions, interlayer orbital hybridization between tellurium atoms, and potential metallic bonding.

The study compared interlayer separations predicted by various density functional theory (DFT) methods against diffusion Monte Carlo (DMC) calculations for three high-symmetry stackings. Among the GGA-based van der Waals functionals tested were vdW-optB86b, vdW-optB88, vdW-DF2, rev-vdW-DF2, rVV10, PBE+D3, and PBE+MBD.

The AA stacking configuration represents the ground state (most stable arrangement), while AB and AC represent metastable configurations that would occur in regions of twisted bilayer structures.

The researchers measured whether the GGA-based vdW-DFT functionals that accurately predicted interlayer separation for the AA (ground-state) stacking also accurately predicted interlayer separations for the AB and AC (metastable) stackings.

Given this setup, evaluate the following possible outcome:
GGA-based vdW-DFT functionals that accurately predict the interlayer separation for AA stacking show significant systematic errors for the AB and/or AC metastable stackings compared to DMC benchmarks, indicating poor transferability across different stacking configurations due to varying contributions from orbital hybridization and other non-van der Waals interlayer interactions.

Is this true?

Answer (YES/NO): YES